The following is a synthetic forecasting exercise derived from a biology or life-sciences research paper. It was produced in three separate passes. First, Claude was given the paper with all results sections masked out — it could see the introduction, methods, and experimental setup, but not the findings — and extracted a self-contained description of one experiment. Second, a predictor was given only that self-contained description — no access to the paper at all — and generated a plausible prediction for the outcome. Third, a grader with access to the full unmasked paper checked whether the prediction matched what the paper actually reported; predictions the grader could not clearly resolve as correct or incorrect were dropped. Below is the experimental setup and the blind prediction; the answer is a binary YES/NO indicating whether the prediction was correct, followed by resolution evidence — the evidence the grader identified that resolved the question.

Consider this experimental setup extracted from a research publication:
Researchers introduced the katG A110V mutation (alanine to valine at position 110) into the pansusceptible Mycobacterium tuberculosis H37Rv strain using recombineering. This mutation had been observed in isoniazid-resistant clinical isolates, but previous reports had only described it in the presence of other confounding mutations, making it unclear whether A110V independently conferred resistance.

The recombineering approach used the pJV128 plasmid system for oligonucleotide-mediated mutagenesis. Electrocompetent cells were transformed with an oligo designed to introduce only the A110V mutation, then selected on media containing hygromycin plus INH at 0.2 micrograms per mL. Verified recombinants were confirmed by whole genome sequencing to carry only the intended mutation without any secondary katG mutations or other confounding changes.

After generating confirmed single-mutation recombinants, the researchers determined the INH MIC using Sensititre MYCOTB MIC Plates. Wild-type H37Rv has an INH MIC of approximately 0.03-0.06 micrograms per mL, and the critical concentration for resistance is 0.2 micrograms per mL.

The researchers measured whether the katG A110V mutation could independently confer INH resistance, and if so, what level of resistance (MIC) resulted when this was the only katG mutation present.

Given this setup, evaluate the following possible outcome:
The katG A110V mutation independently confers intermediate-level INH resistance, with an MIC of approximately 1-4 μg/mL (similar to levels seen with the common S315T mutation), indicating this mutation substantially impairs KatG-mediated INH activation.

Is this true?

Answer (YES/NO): NO